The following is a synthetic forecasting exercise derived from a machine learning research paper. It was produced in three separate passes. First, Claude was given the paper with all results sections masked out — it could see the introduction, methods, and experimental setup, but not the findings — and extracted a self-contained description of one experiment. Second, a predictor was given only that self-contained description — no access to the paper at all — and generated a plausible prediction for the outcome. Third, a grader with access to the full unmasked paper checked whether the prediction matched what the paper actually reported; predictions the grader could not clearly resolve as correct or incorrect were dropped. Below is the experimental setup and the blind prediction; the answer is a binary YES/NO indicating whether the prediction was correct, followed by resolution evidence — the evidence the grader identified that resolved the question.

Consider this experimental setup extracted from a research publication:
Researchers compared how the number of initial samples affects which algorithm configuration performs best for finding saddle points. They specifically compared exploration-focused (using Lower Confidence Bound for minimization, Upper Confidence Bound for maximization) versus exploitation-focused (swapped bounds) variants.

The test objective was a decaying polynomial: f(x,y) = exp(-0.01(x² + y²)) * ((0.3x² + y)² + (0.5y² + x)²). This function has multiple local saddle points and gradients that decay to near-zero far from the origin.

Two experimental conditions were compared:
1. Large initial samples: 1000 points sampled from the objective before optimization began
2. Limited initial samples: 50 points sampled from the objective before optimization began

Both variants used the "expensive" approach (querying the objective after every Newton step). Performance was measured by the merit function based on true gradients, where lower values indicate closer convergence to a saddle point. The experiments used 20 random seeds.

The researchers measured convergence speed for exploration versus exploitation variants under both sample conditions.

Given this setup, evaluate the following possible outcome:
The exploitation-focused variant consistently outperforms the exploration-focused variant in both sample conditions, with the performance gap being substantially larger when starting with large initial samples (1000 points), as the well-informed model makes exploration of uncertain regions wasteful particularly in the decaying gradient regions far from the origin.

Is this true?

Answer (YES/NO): NO